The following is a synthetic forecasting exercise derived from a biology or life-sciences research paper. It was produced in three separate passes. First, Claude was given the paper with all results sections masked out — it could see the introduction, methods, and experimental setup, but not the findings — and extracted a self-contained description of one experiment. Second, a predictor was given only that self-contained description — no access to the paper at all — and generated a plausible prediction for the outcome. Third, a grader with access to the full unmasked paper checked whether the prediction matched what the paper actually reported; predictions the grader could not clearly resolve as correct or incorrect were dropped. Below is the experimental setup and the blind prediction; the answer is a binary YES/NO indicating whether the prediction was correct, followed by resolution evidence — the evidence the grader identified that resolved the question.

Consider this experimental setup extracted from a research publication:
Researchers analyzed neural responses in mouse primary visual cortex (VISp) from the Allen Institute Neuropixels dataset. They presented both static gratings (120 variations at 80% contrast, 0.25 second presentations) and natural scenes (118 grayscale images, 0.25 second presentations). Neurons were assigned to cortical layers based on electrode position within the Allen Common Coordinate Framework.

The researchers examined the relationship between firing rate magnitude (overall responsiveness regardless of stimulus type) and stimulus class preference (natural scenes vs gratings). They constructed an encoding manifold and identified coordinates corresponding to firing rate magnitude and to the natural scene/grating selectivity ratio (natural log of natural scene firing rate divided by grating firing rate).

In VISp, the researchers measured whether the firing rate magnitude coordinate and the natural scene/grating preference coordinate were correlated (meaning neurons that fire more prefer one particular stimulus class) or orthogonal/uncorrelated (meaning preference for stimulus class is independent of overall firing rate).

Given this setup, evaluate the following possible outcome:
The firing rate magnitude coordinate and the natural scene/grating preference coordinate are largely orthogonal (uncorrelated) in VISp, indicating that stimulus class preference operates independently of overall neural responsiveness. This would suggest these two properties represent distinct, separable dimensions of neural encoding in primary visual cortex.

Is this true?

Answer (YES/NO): YES